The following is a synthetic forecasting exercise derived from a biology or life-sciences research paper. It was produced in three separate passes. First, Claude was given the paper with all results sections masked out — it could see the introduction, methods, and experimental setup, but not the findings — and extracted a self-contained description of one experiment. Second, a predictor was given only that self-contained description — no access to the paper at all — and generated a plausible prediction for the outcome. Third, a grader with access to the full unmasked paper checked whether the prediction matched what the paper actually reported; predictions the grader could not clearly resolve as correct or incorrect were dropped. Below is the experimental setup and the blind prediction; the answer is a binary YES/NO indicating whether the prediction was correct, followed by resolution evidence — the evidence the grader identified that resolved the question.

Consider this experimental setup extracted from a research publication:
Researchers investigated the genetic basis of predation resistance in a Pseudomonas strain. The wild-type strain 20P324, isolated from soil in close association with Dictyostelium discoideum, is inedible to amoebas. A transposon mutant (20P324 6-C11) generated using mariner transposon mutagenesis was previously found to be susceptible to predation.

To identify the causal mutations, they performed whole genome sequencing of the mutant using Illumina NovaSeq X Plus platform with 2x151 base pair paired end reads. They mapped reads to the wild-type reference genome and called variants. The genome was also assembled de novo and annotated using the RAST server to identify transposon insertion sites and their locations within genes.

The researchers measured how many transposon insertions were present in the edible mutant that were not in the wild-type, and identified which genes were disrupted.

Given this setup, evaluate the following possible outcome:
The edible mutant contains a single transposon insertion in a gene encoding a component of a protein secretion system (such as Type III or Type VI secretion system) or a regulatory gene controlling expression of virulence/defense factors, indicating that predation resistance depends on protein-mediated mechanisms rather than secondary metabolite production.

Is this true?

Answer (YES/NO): NO